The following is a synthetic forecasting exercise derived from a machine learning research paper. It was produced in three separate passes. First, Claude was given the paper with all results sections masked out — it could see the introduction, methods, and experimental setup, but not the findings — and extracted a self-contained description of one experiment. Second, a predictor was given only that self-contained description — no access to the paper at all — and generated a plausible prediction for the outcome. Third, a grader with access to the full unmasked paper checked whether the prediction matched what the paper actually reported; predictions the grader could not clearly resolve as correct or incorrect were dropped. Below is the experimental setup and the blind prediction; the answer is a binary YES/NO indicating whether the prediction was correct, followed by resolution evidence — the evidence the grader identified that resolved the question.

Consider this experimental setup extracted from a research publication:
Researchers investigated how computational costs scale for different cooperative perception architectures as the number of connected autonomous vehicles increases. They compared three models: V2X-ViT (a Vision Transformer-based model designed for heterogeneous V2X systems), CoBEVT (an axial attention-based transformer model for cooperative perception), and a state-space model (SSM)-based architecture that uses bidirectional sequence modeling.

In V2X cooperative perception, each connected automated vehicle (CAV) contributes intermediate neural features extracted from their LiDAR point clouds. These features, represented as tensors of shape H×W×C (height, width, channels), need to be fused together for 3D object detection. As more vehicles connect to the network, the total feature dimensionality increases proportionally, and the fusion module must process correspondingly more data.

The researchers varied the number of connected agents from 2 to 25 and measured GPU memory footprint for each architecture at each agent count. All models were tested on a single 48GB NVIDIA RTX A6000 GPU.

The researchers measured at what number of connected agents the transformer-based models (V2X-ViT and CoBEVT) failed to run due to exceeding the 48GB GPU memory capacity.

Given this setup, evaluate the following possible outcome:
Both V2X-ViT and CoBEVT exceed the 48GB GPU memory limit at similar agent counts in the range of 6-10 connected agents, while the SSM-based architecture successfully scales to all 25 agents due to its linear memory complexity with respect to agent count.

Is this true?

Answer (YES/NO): NO